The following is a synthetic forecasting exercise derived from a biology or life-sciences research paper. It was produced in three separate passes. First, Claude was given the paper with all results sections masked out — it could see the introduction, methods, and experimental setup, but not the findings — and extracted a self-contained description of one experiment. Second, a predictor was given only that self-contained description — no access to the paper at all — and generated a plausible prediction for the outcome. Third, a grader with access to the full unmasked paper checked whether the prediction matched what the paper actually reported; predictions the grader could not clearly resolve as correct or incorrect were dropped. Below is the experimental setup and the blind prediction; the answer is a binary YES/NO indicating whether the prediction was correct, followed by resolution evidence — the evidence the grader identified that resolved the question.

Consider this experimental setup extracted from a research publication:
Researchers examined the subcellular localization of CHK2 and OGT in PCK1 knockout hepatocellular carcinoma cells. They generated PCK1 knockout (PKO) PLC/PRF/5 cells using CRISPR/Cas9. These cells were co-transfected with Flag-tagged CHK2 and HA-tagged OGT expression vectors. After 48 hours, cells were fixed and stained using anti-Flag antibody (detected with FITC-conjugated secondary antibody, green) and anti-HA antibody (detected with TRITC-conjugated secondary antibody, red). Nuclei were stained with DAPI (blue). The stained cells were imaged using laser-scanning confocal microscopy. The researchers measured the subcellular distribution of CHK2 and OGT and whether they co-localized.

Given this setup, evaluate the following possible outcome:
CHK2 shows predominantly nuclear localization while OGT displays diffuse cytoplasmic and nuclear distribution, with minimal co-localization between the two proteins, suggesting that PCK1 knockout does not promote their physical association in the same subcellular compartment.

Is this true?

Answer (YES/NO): NO